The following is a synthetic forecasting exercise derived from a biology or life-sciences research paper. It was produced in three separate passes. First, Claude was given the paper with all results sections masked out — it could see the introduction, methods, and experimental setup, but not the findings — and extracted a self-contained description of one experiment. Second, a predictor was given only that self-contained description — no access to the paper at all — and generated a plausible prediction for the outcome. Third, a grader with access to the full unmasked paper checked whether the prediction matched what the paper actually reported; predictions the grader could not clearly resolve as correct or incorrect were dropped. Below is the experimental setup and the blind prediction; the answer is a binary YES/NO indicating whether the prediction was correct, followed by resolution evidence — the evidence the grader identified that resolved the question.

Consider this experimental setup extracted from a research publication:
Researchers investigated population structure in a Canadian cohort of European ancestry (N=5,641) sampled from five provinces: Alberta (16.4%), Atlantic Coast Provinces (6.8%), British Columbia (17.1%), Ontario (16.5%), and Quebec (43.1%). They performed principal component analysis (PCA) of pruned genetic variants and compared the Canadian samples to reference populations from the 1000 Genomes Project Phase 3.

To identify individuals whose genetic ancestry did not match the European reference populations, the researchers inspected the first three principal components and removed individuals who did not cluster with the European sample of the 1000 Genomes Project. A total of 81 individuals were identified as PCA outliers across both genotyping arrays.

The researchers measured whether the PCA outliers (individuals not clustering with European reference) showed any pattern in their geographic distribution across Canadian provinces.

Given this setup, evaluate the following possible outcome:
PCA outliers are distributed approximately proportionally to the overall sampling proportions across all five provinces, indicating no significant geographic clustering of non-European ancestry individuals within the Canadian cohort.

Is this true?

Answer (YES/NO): NO